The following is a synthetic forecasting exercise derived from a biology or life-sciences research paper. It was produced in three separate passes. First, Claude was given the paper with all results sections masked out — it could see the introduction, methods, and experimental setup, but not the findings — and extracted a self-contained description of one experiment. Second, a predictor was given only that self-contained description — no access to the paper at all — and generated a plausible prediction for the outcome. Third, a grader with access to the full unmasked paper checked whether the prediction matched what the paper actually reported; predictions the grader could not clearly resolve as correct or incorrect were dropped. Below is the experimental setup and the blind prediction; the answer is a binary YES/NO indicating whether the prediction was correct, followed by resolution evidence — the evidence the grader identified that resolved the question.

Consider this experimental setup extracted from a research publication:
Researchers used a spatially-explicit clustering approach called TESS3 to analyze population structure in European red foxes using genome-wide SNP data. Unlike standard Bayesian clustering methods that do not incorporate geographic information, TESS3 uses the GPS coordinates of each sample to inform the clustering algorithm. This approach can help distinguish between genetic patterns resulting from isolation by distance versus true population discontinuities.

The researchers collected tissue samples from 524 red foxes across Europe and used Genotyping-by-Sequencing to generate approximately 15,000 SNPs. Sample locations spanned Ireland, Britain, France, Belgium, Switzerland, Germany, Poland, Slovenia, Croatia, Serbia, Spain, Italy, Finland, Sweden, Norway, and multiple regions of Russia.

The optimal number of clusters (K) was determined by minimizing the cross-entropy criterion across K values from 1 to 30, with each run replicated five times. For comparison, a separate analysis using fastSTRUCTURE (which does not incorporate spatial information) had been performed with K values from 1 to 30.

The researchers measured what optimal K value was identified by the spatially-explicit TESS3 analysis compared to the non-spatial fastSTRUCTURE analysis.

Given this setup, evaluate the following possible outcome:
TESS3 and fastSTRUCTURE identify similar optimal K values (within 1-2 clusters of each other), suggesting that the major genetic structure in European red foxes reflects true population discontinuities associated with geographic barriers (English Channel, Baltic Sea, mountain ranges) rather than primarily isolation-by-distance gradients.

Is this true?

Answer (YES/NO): NO